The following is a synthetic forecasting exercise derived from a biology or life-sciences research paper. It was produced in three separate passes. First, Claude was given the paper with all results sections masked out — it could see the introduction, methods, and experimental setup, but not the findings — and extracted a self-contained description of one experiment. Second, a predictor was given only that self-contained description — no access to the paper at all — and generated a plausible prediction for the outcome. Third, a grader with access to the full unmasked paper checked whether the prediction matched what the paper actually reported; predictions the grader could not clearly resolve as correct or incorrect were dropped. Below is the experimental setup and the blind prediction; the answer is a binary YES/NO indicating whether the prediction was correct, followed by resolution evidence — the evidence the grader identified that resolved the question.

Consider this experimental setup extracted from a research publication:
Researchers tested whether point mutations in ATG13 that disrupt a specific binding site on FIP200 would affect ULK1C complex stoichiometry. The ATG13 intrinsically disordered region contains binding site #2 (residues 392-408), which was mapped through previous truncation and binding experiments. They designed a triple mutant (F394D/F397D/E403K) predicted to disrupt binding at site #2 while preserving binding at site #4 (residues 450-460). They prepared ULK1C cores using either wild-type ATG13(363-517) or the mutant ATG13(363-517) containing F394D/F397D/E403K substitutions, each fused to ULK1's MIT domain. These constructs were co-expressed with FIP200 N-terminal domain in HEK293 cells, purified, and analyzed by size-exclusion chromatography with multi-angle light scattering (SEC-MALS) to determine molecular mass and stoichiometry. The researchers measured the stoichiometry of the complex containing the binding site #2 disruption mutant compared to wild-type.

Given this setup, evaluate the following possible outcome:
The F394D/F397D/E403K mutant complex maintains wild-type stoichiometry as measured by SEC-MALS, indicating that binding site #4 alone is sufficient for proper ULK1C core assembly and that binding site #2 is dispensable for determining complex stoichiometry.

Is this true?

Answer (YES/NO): NO